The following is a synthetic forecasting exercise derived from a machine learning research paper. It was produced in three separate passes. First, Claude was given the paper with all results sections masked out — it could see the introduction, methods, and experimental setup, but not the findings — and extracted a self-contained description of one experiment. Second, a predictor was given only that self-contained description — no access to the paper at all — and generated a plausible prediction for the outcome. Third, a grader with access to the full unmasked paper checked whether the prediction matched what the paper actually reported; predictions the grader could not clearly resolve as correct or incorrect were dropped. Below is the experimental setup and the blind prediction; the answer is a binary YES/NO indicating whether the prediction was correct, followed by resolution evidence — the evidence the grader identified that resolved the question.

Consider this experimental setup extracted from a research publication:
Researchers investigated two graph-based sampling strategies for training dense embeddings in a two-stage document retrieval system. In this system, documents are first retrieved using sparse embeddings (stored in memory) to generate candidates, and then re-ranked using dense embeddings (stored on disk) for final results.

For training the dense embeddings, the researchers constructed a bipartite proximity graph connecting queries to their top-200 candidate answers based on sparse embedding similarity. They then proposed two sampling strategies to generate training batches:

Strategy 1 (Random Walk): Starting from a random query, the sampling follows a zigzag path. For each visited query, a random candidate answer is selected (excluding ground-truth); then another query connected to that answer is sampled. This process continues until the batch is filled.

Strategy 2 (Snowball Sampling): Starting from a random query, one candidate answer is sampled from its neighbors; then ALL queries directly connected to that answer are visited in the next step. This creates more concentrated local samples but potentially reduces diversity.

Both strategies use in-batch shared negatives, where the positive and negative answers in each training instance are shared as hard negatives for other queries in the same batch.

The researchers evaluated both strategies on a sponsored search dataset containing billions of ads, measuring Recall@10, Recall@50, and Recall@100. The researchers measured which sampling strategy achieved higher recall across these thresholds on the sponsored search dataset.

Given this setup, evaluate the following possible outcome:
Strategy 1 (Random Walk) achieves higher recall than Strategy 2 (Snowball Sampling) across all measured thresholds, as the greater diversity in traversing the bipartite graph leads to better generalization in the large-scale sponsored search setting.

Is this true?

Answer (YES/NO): NO